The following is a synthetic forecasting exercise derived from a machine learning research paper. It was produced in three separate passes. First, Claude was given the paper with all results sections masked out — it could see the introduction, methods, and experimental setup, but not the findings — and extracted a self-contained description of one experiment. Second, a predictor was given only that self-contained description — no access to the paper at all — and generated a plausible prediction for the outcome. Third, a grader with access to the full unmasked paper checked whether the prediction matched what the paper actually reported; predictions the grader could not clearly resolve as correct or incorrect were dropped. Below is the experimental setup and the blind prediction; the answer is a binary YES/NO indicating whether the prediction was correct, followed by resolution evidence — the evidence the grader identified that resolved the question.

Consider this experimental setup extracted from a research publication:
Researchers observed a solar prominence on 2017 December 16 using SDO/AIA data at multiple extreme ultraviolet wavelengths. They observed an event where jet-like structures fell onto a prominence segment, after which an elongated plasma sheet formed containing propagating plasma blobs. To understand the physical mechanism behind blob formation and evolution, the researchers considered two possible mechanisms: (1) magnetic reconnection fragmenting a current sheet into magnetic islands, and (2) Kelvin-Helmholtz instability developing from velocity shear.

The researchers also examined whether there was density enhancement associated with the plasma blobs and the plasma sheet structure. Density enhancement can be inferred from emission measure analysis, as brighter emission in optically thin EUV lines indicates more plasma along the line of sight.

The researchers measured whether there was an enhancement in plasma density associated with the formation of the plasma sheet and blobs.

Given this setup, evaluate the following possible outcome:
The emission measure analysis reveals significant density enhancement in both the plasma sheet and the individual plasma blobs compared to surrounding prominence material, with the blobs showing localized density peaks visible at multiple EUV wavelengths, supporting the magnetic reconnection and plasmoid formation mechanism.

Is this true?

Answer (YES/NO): YES